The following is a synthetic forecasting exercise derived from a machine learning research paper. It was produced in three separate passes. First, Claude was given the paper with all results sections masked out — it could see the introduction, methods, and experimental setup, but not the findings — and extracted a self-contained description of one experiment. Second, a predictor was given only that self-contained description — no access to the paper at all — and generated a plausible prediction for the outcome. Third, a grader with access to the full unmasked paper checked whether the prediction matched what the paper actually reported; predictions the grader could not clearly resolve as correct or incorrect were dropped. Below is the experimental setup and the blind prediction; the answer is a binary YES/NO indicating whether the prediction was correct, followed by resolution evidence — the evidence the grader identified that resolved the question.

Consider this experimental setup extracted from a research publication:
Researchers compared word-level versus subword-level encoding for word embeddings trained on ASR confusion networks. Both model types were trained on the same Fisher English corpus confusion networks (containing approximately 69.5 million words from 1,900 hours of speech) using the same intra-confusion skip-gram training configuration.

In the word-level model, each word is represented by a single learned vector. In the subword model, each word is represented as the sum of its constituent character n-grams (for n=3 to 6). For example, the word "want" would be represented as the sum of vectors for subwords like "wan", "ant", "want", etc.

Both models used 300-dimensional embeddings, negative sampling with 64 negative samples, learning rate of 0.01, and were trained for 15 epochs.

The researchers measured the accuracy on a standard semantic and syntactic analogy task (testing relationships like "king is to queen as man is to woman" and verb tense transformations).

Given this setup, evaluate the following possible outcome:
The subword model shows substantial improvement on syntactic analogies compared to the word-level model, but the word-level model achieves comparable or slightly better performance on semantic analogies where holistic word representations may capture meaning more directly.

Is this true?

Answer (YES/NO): NO